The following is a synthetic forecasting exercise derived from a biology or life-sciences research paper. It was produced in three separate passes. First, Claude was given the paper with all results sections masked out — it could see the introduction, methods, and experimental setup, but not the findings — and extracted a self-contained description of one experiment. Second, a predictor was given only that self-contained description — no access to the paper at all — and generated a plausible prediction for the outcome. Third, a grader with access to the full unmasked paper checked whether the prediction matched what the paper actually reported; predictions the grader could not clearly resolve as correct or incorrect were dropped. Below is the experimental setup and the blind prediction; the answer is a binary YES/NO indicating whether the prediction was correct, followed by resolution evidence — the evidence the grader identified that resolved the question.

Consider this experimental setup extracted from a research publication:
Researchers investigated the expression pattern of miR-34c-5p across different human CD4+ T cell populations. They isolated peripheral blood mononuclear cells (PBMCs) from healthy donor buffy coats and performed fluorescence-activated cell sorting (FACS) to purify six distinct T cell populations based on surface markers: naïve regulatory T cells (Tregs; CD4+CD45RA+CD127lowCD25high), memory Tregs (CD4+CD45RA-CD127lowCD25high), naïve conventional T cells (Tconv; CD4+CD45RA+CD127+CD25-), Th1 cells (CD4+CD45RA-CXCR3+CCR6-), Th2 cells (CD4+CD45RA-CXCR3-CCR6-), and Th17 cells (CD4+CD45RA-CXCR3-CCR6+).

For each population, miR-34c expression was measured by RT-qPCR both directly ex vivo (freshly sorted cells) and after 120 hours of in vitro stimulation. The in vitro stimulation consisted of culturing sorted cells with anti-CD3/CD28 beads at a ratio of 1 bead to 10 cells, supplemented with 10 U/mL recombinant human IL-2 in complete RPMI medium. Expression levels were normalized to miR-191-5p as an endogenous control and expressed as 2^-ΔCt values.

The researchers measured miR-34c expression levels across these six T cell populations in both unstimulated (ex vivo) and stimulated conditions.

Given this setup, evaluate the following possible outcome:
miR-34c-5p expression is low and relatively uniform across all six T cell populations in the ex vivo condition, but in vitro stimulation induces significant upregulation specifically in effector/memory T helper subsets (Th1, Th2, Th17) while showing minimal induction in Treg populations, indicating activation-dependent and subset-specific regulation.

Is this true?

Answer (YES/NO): NO